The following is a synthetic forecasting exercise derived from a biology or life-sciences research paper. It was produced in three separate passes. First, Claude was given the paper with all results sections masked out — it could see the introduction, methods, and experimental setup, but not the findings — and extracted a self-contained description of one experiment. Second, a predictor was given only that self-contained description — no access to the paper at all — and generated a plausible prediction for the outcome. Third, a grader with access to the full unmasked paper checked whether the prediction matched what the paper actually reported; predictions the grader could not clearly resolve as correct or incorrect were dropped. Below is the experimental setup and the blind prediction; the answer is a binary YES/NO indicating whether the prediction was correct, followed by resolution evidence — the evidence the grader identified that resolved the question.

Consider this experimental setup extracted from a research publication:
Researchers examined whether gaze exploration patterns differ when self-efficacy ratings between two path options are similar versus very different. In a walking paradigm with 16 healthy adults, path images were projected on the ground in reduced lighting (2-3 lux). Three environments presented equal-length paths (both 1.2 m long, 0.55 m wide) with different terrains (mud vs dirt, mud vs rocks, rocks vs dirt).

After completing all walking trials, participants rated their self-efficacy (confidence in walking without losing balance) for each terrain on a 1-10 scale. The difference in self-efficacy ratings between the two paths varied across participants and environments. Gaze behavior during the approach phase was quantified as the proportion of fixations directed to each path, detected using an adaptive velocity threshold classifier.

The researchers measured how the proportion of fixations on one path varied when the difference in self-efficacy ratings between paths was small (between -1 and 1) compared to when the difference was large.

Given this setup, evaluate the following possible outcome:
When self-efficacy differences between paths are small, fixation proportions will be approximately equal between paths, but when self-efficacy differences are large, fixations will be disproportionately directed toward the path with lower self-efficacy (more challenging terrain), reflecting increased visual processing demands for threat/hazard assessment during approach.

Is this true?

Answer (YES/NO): NO